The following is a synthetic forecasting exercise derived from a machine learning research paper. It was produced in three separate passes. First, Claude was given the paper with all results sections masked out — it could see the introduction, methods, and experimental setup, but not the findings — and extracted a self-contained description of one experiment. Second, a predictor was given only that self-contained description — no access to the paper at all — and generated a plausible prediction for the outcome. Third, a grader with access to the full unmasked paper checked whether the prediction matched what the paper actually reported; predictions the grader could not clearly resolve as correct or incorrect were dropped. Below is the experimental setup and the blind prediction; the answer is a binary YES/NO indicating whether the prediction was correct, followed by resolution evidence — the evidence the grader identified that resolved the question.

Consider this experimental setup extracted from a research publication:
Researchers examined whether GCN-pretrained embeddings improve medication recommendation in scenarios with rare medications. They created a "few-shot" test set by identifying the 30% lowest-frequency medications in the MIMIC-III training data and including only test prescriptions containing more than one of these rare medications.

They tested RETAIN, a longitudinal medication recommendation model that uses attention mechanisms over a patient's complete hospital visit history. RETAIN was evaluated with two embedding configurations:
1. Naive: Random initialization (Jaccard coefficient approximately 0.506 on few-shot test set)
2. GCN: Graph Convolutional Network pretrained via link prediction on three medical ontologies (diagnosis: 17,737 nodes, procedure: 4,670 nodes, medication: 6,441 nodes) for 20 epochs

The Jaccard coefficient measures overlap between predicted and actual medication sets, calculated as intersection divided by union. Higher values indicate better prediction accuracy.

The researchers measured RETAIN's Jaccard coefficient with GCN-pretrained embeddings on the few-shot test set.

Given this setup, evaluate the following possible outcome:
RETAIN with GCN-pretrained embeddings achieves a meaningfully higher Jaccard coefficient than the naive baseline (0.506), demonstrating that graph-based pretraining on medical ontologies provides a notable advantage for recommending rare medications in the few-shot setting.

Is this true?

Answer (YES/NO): NO